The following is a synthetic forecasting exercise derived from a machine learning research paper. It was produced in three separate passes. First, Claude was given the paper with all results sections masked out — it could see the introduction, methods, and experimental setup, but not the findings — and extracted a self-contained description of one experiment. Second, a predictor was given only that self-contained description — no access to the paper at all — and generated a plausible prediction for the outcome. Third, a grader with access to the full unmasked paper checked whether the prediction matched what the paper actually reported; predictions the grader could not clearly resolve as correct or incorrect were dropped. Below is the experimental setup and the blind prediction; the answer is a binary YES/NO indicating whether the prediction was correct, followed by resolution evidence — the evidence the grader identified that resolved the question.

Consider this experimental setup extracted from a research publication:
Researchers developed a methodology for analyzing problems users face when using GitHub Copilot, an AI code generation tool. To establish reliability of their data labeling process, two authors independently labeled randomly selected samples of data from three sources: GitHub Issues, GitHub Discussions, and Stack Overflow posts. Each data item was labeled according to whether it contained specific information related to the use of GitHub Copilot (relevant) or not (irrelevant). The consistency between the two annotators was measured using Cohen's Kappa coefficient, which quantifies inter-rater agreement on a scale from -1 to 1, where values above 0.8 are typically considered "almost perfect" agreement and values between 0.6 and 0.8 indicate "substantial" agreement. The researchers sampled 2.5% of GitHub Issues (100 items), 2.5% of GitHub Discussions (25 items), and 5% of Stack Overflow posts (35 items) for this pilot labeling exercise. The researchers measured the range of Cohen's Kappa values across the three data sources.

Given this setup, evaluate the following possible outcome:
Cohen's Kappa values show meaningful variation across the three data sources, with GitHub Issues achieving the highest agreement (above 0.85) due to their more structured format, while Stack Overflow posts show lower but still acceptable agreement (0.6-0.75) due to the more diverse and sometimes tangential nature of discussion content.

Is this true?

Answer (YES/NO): NO